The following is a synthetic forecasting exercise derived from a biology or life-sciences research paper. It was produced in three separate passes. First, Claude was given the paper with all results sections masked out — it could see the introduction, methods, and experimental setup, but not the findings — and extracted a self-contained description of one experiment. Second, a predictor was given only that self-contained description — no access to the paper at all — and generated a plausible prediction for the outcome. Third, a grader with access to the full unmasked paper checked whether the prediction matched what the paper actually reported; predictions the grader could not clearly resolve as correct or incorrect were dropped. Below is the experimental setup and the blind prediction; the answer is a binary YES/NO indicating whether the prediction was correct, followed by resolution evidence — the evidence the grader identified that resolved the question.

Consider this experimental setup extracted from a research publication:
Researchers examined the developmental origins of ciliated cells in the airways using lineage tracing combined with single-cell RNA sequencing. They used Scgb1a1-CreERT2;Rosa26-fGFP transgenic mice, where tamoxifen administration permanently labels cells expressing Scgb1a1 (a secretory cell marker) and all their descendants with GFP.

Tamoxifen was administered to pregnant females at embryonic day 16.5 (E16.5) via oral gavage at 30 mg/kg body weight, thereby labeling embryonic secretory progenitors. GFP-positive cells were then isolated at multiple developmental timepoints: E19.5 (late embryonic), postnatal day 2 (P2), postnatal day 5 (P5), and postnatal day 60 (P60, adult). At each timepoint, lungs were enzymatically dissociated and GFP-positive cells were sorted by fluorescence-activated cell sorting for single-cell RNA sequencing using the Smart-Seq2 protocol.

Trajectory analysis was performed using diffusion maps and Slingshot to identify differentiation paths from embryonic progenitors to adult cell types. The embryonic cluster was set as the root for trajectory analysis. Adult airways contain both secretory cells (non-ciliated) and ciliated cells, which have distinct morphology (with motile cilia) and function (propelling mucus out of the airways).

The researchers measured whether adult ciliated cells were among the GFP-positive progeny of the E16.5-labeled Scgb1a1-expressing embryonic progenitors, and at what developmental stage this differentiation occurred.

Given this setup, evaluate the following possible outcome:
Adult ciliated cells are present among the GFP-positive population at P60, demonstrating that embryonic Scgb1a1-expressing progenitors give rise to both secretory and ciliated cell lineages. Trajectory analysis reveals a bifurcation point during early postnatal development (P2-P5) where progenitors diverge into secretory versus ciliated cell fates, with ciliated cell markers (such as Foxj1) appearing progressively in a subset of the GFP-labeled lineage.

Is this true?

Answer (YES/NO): NO